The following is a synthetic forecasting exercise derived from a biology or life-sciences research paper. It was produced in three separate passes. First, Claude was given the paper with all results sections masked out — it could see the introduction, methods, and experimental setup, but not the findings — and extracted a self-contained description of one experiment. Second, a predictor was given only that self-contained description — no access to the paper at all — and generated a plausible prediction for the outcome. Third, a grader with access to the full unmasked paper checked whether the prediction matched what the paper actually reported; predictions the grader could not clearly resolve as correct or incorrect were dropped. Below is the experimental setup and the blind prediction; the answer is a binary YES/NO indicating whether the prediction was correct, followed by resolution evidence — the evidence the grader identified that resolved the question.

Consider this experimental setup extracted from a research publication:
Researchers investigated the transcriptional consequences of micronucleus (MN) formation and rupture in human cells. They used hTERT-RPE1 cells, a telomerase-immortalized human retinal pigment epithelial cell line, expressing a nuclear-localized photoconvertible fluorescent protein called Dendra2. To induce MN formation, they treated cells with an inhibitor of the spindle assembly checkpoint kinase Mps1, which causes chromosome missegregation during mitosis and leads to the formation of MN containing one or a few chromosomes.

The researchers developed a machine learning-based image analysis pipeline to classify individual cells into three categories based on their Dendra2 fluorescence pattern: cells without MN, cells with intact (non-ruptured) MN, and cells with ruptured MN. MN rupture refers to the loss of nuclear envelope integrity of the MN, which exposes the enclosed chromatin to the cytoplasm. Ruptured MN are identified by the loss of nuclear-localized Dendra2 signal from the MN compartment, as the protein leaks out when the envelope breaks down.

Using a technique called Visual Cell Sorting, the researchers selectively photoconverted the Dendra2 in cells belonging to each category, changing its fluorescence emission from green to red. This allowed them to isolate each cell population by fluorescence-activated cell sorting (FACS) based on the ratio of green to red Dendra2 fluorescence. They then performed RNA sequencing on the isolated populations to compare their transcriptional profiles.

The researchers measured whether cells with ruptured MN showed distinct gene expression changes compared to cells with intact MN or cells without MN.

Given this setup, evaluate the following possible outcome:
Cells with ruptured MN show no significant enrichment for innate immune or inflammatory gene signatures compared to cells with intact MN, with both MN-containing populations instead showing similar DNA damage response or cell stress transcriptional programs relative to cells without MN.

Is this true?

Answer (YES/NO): YES